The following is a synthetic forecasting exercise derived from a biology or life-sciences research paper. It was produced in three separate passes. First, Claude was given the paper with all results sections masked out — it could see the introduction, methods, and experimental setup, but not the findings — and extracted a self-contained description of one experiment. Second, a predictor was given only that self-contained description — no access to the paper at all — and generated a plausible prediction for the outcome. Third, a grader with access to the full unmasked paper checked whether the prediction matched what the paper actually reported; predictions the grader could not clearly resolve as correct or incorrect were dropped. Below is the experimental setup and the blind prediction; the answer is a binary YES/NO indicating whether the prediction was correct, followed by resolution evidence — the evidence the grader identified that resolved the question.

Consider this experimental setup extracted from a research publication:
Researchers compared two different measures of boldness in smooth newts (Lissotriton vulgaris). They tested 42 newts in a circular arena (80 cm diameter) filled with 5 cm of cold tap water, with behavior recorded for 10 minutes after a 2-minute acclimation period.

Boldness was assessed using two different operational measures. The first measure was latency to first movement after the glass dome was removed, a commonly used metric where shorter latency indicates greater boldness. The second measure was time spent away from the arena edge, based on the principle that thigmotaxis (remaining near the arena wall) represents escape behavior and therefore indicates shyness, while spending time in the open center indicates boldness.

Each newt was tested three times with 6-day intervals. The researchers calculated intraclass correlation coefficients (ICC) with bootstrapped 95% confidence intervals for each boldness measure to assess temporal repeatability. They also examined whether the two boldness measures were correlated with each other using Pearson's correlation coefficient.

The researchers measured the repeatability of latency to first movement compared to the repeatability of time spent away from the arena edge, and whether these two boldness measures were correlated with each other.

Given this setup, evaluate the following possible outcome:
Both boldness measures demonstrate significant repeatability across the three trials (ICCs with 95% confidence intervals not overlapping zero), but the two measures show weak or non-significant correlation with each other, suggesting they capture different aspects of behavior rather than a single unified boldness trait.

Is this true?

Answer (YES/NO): NO